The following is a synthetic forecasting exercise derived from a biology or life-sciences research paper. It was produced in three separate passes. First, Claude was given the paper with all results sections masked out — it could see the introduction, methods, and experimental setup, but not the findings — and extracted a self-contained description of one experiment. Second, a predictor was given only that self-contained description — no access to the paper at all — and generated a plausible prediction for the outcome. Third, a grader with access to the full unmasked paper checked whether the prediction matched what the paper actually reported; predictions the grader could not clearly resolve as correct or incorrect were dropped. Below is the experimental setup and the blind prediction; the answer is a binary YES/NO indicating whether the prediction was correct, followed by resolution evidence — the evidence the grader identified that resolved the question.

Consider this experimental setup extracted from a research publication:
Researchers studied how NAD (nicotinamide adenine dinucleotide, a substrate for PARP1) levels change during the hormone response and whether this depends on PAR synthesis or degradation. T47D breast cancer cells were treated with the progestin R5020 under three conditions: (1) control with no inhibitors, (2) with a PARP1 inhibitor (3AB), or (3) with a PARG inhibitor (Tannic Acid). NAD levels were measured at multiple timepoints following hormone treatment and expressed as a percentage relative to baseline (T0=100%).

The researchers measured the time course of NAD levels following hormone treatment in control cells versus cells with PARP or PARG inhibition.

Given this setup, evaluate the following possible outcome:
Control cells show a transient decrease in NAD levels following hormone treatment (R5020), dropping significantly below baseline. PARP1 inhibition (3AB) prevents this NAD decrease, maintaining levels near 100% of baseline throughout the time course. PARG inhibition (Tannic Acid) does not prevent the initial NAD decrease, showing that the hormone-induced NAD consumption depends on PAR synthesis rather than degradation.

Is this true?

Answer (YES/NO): NO